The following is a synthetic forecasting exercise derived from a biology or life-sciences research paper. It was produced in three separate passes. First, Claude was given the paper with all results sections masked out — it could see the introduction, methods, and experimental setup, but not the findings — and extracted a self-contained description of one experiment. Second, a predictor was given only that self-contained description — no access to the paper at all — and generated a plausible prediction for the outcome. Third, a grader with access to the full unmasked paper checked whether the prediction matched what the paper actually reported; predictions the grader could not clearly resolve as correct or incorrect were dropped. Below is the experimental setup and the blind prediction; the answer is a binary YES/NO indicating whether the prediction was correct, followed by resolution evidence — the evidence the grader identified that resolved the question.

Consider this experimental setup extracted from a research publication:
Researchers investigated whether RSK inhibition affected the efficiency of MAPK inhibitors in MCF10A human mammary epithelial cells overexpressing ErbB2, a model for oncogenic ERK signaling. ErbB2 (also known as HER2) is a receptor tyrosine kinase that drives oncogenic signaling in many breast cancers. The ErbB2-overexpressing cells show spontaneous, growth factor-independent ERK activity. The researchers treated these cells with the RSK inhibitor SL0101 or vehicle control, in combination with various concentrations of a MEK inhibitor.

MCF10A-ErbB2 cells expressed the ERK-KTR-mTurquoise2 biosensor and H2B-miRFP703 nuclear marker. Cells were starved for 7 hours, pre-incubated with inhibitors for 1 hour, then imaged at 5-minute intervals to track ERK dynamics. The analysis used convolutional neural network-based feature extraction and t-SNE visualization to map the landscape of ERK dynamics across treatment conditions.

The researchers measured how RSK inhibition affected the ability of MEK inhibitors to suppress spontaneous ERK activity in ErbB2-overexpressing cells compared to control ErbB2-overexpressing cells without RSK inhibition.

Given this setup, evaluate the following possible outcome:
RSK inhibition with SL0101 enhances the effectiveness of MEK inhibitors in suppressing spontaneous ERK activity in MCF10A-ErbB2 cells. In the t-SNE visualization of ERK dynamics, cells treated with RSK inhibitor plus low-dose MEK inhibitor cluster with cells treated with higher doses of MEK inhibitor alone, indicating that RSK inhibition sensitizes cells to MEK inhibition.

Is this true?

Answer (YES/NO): YES